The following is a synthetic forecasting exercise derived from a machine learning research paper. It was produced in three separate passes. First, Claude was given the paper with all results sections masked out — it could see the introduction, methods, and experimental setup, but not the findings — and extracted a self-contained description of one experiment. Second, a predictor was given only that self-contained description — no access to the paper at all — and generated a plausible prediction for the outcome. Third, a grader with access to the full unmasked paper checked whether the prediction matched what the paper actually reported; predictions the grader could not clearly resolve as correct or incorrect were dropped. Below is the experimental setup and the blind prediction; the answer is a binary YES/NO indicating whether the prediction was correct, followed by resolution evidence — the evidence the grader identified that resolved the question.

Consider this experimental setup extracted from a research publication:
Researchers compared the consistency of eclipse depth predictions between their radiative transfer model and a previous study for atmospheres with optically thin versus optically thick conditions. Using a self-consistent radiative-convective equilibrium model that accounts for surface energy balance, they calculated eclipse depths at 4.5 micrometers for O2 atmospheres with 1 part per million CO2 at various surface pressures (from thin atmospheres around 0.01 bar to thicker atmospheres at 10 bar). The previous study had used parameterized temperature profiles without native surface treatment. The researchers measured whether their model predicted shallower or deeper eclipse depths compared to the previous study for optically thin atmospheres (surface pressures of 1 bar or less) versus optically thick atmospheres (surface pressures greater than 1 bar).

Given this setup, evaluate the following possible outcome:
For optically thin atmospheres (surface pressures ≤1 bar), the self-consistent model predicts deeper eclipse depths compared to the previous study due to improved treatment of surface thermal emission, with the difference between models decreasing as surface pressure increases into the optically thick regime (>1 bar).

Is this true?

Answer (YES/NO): NO